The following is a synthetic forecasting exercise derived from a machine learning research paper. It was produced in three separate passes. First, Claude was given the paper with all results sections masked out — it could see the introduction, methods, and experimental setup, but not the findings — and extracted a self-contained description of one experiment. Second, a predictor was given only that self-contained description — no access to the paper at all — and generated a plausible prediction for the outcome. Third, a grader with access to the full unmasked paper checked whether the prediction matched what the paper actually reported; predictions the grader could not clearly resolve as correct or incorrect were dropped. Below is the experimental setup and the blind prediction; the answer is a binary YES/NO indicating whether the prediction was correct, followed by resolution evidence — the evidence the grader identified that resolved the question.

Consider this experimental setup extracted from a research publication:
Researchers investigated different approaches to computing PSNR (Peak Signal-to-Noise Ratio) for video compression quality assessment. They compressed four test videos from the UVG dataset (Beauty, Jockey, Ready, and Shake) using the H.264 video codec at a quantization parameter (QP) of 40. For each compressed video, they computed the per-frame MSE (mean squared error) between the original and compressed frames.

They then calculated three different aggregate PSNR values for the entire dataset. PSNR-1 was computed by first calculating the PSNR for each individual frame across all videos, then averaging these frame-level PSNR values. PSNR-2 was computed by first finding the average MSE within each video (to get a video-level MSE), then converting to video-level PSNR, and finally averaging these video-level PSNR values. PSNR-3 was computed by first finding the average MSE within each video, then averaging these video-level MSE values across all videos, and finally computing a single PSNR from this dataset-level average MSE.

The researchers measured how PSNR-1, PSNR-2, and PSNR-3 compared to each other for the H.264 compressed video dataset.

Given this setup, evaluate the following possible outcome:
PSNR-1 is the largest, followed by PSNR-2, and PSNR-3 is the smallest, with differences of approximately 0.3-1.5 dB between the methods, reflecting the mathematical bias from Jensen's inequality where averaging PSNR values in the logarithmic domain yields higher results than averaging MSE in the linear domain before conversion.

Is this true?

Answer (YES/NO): NO